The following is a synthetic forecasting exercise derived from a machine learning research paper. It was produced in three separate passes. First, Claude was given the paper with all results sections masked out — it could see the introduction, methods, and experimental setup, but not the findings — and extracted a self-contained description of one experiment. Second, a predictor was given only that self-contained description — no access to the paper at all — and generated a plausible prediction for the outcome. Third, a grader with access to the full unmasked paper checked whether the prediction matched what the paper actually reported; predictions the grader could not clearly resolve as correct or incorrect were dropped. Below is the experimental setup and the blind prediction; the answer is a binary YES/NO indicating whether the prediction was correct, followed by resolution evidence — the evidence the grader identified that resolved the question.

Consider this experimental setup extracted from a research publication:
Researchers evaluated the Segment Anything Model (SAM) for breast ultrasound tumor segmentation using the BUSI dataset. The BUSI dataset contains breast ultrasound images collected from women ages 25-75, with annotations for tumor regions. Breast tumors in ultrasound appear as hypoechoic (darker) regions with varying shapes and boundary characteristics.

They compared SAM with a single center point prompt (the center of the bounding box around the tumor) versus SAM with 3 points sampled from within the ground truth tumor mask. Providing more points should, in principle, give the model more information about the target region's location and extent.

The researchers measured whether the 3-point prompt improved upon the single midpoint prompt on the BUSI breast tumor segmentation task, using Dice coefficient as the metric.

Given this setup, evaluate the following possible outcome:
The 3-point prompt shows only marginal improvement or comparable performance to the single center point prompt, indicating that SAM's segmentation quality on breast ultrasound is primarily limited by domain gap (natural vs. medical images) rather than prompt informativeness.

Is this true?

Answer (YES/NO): NO